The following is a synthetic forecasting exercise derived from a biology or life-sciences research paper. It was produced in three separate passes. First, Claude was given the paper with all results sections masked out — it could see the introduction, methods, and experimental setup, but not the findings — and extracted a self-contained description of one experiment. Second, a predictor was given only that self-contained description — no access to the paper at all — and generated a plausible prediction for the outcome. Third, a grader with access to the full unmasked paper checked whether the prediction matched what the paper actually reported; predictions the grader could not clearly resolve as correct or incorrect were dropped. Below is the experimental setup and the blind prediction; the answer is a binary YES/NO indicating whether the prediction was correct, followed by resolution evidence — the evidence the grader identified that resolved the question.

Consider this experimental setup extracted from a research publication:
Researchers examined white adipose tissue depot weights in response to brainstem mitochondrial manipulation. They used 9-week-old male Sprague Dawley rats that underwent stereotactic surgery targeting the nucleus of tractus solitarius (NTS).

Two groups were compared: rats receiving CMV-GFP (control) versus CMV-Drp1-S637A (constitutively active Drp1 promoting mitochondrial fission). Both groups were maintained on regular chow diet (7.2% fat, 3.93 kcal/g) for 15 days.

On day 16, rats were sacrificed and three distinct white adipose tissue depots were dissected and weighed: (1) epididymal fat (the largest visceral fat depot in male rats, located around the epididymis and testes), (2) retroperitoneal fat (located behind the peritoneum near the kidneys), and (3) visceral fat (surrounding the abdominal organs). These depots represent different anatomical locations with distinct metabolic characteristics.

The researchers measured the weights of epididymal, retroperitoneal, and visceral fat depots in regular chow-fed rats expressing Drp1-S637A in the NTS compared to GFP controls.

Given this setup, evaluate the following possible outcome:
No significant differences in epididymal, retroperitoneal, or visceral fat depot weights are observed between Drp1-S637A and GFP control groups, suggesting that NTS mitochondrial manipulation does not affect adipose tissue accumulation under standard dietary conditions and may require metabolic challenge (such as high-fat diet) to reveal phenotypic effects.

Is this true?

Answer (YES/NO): NO